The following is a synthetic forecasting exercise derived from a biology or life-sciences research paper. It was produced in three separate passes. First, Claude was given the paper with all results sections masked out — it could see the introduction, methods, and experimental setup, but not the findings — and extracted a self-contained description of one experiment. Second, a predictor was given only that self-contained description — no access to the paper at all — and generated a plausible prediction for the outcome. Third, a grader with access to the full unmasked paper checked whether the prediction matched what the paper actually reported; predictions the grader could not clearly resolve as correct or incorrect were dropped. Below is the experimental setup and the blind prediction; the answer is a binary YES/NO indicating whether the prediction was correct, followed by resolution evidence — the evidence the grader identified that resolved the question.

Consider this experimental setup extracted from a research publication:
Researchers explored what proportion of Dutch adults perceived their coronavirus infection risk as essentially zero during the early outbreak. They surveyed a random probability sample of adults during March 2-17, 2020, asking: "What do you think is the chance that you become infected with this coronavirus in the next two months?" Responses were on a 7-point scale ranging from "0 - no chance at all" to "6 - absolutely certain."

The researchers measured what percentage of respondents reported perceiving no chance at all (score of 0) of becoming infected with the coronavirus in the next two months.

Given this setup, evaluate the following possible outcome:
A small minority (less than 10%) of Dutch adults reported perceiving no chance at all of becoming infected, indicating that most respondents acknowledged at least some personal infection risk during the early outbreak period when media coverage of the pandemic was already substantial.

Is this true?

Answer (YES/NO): YES